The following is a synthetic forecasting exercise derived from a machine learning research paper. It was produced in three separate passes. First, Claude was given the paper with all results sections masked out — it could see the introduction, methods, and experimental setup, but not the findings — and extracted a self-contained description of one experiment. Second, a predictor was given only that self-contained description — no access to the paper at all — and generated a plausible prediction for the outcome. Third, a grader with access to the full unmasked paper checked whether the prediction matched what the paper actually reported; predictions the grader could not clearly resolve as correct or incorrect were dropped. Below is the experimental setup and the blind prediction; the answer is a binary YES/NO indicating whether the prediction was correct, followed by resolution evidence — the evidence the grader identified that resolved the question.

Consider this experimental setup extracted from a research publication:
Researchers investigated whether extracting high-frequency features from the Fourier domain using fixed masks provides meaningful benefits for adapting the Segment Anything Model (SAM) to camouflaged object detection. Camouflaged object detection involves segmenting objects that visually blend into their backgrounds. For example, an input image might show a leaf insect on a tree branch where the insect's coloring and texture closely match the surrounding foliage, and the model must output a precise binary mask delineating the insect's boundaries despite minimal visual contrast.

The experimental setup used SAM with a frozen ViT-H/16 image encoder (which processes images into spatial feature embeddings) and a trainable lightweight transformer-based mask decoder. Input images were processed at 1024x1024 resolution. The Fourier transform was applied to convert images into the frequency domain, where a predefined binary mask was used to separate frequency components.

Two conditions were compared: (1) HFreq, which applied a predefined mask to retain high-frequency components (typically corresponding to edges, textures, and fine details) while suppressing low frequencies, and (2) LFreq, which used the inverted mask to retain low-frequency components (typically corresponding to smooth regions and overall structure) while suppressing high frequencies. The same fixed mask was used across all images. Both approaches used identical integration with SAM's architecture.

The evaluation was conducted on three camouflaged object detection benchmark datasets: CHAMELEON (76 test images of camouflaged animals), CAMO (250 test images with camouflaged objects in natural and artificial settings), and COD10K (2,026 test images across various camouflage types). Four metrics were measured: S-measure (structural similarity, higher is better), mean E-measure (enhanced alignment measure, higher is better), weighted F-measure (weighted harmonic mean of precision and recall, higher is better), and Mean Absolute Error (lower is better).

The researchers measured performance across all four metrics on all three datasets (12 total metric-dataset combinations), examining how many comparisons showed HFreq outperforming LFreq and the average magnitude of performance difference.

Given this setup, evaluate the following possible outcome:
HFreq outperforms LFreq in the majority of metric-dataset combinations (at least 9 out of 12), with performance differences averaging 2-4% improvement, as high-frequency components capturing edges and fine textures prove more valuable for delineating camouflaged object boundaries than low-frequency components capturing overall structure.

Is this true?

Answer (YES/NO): NO